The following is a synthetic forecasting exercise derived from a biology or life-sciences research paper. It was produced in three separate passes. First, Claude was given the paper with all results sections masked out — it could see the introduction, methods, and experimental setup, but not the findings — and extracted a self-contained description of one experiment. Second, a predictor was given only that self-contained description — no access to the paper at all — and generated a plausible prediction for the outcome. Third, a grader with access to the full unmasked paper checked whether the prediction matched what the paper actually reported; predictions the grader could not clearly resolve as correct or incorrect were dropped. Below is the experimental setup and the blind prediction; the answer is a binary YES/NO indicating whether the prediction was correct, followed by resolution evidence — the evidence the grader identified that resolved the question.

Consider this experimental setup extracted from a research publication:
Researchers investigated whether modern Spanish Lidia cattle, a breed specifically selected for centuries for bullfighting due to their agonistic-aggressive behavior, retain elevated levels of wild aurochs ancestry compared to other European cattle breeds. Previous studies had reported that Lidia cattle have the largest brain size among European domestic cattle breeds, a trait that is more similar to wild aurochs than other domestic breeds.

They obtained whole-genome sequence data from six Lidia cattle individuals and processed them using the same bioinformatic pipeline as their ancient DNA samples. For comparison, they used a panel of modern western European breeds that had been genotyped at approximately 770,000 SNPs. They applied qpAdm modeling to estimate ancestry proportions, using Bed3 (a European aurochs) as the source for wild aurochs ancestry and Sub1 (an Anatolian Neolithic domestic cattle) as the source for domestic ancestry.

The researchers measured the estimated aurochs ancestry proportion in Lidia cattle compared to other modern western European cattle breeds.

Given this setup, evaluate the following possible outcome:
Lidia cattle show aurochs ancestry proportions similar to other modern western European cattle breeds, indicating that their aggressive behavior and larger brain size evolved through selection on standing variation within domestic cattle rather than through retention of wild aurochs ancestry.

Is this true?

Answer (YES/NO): NO